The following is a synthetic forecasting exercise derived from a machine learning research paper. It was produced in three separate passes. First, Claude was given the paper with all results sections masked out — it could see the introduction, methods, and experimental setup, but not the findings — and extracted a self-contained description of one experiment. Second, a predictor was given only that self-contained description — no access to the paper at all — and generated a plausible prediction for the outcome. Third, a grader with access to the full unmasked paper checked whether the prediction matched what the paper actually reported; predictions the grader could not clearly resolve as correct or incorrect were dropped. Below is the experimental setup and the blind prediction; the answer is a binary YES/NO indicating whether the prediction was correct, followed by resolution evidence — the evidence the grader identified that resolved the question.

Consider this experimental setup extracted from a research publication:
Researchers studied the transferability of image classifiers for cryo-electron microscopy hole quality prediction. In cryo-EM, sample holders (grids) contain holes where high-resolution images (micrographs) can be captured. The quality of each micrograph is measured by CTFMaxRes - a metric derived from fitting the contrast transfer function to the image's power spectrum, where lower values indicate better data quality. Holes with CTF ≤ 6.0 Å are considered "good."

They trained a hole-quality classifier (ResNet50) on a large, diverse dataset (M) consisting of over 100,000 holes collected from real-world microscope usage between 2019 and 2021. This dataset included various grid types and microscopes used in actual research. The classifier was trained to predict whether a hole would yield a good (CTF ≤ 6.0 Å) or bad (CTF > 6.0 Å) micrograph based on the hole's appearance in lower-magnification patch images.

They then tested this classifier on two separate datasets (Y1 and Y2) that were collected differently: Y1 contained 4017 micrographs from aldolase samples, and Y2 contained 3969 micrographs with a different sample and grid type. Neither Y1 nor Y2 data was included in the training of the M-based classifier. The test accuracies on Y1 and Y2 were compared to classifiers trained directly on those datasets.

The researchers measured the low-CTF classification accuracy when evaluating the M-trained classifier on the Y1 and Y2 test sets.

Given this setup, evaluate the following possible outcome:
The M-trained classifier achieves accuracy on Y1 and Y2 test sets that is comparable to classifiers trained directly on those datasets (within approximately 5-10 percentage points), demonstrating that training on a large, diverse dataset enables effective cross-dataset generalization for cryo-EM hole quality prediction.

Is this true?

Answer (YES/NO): NO